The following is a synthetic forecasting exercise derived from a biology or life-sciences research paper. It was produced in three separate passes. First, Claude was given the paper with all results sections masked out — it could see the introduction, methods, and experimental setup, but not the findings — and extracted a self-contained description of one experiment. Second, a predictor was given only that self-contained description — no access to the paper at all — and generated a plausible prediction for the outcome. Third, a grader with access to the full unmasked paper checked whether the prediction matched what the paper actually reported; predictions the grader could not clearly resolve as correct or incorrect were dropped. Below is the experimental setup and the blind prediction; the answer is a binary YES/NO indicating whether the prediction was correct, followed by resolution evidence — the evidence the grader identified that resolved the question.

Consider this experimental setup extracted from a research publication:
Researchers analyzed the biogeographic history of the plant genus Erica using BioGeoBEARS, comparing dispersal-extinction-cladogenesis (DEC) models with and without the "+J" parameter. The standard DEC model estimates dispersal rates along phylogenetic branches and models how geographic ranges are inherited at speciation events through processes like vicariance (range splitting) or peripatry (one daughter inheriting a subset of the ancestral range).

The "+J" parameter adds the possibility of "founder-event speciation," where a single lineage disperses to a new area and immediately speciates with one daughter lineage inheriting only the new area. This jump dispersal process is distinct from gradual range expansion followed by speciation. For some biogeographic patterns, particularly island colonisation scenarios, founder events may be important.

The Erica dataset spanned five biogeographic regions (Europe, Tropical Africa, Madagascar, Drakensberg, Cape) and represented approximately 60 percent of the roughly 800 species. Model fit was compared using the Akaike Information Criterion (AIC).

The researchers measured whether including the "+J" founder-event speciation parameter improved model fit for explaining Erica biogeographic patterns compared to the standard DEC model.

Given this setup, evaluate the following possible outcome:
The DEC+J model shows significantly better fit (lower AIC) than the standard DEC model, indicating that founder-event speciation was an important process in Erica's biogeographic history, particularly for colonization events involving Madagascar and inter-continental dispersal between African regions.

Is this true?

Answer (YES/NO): NO